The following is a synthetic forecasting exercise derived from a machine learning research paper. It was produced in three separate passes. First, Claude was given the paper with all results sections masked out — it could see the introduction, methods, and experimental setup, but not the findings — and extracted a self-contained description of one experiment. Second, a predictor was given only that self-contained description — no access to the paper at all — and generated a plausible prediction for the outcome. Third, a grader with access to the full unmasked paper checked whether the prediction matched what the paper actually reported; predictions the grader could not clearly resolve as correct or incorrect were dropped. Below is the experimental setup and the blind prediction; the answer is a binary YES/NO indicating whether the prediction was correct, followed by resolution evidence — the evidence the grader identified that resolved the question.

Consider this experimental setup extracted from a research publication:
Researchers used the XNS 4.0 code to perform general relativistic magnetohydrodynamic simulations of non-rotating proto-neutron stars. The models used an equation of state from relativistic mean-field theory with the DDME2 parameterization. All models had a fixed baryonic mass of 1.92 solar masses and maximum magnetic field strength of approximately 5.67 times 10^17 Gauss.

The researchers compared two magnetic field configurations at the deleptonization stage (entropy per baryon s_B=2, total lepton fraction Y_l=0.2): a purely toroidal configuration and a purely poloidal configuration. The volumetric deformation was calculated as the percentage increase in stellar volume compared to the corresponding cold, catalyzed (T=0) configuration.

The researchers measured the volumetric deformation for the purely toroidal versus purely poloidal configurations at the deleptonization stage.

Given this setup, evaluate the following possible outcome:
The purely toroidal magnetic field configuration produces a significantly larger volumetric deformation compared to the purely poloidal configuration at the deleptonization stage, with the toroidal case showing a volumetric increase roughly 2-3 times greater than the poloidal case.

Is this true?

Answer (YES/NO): NO